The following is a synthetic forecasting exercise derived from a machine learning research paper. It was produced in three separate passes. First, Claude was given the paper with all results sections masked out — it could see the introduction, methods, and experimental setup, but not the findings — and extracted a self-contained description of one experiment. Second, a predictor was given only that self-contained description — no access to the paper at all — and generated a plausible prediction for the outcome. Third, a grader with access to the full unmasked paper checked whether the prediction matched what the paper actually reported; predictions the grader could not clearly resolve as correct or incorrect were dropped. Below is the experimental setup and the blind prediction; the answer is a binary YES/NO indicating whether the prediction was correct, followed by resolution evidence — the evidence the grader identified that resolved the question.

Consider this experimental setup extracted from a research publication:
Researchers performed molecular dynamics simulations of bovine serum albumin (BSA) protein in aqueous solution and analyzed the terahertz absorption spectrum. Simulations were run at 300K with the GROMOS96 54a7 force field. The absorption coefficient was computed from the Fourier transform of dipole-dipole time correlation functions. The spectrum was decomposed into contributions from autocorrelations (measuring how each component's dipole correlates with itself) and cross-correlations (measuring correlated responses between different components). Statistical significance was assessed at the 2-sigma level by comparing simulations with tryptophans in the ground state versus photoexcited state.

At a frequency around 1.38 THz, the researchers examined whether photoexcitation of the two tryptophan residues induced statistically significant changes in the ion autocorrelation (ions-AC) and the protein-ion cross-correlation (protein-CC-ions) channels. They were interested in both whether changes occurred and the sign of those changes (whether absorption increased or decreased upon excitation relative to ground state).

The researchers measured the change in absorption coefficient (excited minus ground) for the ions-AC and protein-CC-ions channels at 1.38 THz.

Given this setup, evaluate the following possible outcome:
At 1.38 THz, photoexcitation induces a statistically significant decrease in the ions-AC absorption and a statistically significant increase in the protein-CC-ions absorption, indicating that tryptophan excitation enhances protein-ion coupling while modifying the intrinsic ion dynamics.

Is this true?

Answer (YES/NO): NO